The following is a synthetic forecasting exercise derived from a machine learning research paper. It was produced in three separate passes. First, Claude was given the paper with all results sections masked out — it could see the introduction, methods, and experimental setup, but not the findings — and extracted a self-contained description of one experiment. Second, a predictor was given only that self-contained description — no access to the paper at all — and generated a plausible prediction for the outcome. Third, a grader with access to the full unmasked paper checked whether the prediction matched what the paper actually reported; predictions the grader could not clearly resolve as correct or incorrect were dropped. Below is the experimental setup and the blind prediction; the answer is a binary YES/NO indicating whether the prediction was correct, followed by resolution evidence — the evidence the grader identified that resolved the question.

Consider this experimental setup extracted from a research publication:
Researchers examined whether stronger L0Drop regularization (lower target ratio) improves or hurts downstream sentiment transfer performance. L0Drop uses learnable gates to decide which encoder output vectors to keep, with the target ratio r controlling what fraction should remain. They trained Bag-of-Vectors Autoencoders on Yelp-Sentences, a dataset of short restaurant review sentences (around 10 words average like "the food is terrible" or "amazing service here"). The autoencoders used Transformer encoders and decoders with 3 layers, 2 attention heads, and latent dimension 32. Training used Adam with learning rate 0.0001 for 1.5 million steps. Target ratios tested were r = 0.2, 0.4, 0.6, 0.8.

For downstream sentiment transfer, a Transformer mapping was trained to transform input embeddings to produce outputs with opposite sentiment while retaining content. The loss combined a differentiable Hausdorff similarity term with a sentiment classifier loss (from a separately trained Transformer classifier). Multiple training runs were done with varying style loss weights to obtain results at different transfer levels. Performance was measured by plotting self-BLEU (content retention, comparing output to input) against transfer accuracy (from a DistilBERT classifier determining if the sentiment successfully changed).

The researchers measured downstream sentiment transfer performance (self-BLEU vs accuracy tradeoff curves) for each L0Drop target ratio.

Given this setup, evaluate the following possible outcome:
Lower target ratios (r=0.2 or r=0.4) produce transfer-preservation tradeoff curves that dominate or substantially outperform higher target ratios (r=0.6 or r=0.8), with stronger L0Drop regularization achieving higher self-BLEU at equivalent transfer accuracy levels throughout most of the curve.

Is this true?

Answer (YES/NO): NO